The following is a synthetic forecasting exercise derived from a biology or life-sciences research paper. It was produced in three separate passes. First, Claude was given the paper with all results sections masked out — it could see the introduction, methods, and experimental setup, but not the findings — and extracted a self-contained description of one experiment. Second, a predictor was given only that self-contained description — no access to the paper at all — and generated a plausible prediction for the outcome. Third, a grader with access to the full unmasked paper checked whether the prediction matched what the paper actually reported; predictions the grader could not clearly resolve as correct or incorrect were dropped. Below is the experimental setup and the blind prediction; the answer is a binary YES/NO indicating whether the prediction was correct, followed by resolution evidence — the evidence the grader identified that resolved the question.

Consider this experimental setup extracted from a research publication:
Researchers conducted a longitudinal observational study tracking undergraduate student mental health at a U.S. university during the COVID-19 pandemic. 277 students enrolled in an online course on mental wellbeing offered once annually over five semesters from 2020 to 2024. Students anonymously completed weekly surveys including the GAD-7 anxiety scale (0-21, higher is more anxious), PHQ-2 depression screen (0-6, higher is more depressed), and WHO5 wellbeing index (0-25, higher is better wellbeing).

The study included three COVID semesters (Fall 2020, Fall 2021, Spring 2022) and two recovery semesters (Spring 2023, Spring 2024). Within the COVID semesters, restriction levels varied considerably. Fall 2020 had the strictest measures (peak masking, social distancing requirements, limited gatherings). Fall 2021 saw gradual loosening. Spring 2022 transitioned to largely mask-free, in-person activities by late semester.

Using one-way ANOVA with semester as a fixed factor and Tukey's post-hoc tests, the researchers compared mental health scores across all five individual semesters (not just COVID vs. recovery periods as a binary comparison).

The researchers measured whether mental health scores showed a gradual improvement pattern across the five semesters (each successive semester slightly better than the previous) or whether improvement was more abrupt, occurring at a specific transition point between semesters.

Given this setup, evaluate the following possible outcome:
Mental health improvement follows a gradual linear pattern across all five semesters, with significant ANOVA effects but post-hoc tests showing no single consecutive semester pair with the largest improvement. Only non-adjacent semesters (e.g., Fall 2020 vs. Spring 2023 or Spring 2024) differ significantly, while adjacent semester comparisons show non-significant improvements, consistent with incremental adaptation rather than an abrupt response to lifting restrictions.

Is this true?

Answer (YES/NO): NO